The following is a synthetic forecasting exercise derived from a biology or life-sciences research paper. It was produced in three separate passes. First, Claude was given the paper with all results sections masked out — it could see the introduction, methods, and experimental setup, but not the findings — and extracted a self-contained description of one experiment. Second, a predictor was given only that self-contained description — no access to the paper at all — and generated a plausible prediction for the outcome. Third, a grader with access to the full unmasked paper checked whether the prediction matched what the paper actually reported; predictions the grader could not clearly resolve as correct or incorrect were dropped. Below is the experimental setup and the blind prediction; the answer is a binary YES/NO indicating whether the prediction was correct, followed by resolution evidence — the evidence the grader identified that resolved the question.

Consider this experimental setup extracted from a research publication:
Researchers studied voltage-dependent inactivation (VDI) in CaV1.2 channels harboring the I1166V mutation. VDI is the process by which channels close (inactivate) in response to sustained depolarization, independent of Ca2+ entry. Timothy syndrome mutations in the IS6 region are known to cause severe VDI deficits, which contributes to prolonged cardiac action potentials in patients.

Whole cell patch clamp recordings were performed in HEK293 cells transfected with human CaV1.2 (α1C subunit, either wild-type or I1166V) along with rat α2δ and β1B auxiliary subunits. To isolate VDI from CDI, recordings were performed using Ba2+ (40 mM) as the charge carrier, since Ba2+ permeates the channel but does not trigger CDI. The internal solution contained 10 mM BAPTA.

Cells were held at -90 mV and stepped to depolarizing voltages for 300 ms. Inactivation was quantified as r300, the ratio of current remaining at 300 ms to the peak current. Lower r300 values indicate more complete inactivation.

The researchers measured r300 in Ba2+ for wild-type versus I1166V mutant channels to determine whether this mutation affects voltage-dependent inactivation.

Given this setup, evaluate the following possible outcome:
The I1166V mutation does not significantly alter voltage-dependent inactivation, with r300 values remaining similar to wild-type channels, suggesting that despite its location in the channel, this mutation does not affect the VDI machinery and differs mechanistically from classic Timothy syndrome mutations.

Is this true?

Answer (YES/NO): YES